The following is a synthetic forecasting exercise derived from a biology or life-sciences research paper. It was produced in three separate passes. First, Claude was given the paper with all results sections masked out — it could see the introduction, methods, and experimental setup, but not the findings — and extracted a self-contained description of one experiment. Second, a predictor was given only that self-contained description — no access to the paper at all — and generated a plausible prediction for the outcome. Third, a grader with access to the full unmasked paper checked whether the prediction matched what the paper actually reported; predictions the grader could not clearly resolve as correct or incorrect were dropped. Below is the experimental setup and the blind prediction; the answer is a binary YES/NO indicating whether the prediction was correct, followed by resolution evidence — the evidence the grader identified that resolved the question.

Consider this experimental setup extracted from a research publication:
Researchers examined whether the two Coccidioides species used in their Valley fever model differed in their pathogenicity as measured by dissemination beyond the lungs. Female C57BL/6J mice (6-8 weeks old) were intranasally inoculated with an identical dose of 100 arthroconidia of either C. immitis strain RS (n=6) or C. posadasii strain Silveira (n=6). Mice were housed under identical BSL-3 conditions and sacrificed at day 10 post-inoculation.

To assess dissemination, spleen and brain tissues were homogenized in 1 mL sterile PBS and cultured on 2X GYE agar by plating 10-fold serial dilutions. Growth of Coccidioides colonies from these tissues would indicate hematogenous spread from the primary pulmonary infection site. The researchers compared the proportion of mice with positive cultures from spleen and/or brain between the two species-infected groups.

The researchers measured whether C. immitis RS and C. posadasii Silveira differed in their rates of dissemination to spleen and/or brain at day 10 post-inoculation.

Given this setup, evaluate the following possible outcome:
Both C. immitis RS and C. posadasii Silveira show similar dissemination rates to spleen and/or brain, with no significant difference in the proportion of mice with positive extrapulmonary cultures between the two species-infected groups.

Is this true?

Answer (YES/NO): NO